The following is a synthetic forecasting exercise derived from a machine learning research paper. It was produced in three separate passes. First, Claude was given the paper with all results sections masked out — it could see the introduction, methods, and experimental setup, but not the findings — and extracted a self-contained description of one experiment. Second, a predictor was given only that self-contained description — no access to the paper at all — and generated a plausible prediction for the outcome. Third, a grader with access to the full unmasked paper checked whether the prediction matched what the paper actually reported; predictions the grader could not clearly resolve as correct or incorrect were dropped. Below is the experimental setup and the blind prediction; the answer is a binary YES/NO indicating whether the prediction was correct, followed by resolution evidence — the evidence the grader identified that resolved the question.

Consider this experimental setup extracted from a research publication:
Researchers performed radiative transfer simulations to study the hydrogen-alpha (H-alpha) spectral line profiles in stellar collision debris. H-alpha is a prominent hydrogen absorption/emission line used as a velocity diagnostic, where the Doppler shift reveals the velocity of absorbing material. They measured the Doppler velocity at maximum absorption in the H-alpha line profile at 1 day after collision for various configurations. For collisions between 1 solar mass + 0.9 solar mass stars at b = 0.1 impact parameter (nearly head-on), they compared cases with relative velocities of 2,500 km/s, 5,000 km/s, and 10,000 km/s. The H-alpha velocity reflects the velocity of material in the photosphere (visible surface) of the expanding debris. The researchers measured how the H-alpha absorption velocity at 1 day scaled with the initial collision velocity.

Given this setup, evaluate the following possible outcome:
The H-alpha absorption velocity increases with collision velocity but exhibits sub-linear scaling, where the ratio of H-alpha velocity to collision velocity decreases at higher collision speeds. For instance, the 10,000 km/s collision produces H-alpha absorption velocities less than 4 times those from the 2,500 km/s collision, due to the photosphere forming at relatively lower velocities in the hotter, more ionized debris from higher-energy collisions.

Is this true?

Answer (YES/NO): NO